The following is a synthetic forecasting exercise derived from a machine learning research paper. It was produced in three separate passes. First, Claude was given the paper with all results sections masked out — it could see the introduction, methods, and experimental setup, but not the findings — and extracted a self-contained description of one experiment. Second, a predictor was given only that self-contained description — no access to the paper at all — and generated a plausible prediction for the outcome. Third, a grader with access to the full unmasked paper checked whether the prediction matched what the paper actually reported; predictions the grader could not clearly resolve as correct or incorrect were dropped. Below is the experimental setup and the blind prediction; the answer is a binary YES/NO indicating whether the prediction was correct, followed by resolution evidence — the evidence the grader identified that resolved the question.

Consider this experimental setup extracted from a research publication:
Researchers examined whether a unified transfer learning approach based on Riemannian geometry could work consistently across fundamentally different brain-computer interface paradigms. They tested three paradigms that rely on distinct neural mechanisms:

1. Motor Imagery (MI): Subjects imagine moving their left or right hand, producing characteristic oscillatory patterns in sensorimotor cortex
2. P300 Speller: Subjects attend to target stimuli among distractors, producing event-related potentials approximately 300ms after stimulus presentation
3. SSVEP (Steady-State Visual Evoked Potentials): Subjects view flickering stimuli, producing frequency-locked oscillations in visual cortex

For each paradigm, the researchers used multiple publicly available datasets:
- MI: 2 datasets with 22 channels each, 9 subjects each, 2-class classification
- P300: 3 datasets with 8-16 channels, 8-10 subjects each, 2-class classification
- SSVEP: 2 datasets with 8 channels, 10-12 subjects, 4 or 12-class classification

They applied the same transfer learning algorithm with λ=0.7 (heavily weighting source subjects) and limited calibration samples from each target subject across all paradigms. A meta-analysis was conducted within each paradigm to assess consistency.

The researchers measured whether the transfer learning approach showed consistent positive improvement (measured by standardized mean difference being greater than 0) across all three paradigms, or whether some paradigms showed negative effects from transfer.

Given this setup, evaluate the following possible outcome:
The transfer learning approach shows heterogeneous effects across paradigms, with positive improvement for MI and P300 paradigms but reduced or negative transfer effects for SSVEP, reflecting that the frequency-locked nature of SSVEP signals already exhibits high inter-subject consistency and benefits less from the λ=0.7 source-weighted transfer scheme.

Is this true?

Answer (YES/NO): NO